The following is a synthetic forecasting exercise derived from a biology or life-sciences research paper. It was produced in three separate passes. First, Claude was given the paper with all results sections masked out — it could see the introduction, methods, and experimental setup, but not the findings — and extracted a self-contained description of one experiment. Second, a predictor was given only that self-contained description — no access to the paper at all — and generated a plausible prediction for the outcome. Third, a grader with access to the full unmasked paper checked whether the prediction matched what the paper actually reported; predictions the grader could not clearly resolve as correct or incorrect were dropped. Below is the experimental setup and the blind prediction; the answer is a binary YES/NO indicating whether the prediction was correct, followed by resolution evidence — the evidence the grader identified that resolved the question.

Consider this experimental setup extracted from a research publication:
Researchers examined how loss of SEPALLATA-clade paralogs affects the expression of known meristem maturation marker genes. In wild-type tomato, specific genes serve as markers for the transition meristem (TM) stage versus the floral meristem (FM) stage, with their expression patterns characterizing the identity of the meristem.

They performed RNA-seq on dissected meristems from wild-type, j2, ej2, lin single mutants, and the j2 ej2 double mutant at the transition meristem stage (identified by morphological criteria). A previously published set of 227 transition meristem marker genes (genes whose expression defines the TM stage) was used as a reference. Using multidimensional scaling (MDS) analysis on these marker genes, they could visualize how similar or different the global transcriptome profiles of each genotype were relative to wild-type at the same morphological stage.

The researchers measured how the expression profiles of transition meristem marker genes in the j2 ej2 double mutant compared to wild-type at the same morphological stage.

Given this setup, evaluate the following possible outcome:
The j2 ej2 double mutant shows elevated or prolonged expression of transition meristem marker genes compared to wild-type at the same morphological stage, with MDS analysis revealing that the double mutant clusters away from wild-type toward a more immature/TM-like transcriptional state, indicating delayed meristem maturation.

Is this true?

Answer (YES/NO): NO